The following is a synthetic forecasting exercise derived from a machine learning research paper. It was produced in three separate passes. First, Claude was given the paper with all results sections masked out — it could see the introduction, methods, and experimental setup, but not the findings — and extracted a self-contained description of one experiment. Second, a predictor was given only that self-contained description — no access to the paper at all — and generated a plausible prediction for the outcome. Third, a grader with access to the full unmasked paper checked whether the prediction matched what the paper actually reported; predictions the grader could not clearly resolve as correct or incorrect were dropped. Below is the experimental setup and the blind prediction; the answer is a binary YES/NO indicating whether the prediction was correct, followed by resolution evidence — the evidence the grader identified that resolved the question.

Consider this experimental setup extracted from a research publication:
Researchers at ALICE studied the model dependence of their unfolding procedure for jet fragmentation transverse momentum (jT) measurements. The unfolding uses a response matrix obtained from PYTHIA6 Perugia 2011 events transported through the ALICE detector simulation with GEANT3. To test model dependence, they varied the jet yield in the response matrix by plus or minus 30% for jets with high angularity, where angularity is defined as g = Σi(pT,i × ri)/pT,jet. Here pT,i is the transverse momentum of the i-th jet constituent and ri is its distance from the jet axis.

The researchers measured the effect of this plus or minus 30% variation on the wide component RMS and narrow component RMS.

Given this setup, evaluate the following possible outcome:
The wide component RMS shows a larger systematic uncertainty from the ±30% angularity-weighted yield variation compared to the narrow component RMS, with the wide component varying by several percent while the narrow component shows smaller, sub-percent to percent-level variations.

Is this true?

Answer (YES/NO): NO